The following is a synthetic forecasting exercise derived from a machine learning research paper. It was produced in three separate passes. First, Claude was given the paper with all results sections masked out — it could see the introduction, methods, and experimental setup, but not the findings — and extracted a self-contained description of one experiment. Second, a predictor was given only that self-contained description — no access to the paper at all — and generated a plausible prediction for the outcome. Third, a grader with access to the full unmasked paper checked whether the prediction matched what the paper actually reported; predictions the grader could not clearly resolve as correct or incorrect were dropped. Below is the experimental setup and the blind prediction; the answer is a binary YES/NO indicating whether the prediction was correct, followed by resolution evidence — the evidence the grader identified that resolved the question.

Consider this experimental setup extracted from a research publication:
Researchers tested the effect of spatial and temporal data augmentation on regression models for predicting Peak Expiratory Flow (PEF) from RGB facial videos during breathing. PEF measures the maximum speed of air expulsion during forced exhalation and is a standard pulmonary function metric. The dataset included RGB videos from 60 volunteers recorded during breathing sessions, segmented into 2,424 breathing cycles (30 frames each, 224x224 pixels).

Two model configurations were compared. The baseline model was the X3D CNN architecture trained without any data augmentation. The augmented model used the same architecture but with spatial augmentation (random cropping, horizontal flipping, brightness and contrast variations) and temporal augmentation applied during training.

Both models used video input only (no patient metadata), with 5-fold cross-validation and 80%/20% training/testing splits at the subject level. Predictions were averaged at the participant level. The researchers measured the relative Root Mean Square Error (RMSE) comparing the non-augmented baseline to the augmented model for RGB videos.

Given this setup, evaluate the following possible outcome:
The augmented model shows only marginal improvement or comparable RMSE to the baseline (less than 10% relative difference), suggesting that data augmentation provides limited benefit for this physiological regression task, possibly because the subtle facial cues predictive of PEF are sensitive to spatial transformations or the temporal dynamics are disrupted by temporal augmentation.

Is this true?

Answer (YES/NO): YES